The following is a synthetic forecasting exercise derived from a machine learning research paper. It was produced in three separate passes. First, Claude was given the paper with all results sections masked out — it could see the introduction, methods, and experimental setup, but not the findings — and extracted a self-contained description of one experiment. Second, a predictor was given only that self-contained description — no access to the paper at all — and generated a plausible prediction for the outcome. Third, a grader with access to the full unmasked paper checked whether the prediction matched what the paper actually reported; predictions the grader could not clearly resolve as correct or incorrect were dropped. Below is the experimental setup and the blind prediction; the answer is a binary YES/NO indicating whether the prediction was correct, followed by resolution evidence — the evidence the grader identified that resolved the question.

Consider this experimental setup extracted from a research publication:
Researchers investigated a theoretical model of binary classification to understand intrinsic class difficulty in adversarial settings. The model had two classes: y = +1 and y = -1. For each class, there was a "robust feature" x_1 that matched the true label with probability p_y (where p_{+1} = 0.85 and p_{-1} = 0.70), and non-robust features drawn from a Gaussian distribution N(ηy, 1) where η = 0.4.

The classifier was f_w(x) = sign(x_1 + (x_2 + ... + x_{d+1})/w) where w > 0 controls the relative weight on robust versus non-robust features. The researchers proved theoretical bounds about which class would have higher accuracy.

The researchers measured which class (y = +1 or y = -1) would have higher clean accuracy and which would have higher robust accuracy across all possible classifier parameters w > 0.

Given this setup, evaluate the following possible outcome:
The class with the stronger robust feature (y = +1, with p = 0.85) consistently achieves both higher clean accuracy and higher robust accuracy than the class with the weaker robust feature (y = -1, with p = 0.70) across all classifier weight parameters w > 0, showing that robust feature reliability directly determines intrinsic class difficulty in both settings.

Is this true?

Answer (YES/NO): YES